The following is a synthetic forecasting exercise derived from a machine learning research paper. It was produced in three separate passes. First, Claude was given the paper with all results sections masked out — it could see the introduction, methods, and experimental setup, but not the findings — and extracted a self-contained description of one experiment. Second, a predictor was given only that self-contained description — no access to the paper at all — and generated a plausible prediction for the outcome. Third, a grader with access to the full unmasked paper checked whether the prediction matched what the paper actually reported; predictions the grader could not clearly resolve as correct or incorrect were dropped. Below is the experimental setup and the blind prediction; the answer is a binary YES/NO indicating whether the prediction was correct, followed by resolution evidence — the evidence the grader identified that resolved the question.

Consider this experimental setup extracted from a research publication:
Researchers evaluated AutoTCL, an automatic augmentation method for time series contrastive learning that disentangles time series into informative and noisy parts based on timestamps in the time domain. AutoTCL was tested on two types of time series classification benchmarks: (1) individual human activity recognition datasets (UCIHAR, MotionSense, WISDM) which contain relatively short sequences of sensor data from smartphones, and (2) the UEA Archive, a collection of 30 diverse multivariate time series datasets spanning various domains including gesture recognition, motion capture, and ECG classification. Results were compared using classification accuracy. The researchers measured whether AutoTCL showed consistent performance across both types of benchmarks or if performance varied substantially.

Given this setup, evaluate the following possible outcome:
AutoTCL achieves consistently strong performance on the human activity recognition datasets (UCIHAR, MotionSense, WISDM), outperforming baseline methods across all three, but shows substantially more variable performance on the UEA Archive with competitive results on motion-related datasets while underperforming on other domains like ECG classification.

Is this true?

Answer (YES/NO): NO